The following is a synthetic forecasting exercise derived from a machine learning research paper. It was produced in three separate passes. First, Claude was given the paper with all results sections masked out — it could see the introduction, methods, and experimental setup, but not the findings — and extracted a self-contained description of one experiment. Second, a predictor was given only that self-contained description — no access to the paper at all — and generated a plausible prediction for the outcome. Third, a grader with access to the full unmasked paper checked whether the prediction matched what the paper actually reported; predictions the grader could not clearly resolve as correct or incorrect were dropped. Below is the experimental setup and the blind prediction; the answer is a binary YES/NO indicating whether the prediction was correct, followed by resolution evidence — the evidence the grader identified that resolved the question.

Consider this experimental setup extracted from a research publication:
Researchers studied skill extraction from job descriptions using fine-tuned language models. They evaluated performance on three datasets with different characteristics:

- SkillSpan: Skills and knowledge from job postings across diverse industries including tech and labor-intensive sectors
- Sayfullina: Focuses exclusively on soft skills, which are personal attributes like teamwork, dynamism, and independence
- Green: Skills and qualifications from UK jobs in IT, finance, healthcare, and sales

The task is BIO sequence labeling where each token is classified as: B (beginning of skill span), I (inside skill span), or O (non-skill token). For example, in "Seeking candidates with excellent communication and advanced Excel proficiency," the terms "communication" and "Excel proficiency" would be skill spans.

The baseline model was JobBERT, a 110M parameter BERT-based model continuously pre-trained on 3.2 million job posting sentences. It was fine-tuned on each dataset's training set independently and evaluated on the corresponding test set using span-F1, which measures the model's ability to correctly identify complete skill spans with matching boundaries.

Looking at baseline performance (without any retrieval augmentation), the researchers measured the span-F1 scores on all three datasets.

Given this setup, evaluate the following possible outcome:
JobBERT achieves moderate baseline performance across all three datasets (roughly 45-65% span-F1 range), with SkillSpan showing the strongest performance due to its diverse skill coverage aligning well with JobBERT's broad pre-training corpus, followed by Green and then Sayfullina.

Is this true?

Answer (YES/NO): NO